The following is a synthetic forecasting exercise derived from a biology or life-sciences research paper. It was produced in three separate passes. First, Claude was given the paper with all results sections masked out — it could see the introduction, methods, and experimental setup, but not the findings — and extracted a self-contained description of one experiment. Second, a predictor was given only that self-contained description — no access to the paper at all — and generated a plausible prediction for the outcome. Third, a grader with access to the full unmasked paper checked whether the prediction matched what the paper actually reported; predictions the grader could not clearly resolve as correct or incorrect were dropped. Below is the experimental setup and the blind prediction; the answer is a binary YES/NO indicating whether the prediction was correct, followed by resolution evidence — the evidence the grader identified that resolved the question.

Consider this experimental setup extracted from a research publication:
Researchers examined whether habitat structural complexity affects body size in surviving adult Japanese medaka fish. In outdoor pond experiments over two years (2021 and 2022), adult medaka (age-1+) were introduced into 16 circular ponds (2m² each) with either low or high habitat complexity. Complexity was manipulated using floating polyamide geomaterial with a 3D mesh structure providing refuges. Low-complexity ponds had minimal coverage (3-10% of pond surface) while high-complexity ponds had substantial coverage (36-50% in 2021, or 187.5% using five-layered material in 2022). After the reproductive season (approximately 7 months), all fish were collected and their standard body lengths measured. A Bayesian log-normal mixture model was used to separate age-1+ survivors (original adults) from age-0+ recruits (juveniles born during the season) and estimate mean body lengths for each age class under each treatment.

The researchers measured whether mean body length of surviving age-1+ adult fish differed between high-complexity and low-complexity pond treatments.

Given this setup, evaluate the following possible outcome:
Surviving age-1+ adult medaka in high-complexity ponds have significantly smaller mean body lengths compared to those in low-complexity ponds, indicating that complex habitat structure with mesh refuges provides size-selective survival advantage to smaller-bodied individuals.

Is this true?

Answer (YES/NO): NO